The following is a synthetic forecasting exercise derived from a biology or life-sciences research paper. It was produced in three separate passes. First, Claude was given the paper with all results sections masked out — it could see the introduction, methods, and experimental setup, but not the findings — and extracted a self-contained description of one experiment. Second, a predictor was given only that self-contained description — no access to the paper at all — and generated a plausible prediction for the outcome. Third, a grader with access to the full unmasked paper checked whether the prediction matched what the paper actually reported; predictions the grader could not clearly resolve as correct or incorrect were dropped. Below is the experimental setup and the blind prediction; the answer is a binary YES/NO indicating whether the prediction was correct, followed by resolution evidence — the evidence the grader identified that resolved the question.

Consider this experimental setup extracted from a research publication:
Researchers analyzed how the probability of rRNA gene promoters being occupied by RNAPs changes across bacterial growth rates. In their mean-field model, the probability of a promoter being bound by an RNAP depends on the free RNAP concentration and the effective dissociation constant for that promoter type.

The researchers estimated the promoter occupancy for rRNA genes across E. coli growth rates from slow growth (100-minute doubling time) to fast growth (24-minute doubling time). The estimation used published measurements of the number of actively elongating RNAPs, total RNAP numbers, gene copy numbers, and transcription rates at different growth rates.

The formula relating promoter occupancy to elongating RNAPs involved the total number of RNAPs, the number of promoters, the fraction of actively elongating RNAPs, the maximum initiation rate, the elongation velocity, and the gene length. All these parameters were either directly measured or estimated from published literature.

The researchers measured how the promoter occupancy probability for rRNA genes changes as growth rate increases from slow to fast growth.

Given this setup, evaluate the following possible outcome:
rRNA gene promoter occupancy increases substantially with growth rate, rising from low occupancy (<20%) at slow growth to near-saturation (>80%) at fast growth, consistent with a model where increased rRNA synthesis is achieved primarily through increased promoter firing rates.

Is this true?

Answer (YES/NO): NO